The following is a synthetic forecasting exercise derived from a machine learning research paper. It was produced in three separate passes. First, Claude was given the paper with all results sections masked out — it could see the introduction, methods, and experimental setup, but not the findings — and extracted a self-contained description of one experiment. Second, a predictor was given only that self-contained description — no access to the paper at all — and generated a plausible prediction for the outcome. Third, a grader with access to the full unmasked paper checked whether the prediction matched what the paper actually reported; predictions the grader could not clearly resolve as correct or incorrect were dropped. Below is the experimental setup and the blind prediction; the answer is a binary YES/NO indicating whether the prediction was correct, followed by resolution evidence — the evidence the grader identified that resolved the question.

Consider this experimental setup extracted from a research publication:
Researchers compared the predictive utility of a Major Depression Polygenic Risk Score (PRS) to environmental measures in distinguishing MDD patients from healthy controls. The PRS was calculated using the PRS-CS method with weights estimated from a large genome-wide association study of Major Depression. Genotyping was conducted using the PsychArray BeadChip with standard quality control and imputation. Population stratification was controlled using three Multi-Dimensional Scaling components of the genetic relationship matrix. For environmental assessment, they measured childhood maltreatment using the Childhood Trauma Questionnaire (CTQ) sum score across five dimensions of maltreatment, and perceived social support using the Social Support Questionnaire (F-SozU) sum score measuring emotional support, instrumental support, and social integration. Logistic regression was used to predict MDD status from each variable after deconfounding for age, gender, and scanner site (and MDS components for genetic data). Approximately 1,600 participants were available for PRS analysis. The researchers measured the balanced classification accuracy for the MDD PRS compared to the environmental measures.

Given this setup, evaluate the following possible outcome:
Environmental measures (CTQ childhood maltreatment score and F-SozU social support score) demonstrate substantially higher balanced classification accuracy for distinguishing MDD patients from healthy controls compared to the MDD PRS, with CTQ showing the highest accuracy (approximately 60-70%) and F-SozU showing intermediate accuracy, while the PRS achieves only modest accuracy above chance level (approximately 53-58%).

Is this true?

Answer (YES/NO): NO